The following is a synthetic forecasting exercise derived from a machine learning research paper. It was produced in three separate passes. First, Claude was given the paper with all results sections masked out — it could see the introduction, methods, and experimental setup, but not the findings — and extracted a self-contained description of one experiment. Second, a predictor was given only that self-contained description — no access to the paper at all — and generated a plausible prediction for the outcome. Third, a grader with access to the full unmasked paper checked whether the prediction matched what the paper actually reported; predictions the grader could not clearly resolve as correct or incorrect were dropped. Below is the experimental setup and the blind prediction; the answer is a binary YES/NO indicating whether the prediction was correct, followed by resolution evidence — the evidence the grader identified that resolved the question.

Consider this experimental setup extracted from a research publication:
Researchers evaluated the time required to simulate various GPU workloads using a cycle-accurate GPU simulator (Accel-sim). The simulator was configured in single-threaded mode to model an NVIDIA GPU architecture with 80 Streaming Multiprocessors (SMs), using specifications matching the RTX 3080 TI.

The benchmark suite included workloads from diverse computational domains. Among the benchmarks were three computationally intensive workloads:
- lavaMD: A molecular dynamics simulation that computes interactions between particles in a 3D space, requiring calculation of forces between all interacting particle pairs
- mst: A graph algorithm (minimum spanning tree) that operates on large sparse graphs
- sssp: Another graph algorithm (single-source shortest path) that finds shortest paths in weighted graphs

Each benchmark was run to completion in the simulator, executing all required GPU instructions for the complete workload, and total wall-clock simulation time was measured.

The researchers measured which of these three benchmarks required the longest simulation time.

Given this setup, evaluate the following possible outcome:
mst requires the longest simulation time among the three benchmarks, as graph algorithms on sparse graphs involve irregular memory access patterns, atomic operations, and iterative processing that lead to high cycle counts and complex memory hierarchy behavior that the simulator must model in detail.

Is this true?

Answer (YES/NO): NO